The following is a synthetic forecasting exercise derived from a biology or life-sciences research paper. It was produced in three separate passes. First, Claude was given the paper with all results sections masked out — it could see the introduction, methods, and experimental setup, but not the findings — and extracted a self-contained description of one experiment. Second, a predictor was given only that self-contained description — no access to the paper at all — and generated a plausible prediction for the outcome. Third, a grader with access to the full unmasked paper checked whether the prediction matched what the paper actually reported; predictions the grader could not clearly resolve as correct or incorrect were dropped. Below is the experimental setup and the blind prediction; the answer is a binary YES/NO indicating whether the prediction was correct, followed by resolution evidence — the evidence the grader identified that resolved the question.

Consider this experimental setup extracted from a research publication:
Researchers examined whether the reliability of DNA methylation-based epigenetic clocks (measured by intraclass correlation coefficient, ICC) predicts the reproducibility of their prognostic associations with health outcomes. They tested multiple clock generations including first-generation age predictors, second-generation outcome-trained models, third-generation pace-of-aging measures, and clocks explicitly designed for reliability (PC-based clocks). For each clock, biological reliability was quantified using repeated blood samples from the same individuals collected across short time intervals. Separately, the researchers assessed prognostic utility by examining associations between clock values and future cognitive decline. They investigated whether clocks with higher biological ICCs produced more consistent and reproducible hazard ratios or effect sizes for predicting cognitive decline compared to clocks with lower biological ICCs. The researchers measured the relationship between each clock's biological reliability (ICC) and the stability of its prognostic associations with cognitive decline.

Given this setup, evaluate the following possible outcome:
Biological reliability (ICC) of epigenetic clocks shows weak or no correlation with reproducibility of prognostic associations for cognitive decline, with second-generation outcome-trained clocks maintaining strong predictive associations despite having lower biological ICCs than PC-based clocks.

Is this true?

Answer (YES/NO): YES